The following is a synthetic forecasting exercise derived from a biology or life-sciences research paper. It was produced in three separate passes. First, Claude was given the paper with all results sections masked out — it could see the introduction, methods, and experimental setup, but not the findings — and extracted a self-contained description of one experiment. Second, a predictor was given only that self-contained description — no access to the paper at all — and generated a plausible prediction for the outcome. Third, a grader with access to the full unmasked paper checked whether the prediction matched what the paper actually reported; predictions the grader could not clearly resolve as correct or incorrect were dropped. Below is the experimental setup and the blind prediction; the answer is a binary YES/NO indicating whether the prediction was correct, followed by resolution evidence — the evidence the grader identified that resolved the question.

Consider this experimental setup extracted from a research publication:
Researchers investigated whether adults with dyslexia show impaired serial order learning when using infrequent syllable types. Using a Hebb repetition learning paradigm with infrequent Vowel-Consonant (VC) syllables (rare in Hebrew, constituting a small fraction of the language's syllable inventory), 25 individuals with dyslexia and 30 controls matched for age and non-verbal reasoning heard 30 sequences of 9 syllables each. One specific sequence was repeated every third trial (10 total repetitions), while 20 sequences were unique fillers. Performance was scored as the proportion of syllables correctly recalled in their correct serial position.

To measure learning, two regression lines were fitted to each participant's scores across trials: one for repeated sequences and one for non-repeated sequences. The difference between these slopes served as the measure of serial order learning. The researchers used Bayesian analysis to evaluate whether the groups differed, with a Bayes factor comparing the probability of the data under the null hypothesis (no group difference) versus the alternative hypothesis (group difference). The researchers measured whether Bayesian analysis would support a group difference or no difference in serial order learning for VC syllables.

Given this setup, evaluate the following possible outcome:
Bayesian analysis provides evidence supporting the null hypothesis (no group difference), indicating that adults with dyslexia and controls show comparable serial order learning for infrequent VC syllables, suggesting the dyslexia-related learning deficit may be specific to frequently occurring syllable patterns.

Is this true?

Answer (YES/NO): YES